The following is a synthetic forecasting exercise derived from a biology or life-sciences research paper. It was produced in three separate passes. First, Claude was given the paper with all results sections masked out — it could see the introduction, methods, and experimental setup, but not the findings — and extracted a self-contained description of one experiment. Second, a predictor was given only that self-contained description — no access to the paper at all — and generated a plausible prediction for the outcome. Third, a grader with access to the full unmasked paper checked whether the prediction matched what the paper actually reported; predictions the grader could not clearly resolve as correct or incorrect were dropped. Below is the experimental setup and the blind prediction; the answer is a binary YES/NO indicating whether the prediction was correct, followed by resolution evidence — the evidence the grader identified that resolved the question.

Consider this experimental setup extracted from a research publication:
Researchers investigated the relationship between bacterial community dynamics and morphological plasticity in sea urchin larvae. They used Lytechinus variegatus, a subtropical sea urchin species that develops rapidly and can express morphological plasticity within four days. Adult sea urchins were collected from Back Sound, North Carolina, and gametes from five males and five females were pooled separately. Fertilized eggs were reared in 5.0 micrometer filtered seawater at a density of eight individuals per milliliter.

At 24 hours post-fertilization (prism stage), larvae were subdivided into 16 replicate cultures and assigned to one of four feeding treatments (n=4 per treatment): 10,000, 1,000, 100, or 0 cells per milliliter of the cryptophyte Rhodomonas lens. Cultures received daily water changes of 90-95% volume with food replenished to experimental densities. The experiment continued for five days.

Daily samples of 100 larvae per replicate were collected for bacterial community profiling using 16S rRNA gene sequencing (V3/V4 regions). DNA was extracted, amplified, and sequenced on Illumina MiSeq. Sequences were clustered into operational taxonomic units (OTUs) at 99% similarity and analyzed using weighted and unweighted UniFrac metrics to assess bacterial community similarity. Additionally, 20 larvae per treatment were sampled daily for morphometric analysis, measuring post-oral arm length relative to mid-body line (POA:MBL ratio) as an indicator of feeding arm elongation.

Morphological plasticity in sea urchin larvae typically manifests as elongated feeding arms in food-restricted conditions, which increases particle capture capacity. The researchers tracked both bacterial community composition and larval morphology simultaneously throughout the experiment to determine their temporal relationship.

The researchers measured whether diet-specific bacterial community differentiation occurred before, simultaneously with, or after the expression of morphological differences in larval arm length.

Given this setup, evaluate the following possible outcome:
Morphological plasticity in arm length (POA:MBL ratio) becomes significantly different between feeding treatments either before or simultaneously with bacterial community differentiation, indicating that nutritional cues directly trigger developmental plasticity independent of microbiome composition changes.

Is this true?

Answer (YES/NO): NO